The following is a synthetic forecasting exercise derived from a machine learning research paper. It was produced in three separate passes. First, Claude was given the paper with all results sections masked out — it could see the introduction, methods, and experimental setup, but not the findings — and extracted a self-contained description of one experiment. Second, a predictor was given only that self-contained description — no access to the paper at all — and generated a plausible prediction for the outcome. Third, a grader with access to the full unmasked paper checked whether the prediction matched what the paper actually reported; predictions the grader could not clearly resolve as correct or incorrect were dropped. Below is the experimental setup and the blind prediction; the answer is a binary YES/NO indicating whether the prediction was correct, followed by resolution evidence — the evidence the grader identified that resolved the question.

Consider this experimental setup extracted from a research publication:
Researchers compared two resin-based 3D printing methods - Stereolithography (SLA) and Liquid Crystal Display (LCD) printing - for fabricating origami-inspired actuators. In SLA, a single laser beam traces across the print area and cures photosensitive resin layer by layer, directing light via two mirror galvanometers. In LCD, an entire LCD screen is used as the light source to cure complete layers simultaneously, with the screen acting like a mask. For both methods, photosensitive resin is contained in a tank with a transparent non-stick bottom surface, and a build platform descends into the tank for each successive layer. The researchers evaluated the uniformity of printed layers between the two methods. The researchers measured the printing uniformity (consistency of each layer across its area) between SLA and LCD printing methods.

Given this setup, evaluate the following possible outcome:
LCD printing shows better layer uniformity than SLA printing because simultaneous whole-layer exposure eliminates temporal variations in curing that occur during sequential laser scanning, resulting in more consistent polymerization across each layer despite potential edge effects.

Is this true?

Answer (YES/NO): NO